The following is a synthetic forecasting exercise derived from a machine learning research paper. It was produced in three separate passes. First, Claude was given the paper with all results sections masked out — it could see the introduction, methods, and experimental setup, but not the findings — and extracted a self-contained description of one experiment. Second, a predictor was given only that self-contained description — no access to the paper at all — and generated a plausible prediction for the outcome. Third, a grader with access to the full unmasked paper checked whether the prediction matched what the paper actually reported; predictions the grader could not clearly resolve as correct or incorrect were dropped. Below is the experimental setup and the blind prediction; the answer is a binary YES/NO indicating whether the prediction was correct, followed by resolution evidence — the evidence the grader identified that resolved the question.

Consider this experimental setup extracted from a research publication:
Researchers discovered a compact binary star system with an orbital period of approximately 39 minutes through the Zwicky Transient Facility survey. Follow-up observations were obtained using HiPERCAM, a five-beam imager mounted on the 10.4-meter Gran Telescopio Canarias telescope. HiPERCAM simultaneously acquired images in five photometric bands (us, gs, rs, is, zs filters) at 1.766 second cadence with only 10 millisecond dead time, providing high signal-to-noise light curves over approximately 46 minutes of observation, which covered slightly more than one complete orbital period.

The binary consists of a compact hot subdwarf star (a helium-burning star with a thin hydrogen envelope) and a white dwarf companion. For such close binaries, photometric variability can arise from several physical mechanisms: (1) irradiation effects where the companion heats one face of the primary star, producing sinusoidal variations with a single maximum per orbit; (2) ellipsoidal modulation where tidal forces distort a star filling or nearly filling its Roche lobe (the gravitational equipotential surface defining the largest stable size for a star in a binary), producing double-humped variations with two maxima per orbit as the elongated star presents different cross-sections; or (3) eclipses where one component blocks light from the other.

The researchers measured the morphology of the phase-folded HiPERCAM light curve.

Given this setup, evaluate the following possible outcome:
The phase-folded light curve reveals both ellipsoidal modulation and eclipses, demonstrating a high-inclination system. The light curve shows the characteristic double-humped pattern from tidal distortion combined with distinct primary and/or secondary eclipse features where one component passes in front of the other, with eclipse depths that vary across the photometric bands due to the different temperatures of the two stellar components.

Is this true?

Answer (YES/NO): NO